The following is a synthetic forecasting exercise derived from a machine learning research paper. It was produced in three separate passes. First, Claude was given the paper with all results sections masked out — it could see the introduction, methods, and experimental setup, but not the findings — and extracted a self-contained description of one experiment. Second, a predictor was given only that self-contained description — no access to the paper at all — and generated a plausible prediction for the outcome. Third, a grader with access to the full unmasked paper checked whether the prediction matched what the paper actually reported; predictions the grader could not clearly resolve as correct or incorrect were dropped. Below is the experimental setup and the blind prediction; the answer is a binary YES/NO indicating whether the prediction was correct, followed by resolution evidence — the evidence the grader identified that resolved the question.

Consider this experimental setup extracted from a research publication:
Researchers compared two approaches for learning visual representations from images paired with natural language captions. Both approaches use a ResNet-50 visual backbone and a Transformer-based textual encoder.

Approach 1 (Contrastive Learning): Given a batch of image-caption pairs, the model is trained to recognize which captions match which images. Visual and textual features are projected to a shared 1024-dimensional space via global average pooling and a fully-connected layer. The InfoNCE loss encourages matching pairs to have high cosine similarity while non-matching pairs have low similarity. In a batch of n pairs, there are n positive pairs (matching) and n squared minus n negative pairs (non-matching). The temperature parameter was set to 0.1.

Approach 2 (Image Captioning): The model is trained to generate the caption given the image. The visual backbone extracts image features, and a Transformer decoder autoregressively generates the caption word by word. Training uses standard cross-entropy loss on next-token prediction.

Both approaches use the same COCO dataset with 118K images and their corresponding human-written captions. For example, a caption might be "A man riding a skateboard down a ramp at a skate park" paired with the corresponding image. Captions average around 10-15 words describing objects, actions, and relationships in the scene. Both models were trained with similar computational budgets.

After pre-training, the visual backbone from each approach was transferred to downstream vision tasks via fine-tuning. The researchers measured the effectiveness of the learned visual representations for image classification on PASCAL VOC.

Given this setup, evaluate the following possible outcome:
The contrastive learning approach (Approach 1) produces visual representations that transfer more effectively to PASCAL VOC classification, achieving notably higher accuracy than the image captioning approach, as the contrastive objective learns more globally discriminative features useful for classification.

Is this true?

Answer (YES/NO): YES